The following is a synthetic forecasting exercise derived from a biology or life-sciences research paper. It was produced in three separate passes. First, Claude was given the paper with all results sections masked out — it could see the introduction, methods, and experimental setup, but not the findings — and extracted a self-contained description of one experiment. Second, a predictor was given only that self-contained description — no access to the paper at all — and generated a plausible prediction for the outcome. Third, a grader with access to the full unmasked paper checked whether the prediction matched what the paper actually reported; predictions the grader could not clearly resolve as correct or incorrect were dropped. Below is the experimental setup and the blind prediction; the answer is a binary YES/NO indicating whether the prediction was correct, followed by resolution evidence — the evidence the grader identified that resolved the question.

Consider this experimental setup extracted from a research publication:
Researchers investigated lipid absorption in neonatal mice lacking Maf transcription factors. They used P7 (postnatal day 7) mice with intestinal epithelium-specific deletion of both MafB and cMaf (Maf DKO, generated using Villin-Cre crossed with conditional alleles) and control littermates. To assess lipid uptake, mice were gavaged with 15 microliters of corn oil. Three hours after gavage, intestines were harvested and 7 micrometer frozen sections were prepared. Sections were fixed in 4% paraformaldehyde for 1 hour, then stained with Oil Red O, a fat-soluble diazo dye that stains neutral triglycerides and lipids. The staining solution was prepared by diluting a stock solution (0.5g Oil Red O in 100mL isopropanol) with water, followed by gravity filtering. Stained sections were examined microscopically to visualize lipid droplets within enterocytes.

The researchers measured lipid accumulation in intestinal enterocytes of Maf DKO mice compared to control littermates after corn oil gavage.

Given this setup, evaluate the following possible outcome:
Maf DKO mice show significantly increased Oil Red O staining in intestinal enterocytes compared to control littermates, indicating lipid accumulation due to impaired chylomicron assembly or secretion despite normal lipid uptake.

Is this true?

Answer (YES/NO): NO